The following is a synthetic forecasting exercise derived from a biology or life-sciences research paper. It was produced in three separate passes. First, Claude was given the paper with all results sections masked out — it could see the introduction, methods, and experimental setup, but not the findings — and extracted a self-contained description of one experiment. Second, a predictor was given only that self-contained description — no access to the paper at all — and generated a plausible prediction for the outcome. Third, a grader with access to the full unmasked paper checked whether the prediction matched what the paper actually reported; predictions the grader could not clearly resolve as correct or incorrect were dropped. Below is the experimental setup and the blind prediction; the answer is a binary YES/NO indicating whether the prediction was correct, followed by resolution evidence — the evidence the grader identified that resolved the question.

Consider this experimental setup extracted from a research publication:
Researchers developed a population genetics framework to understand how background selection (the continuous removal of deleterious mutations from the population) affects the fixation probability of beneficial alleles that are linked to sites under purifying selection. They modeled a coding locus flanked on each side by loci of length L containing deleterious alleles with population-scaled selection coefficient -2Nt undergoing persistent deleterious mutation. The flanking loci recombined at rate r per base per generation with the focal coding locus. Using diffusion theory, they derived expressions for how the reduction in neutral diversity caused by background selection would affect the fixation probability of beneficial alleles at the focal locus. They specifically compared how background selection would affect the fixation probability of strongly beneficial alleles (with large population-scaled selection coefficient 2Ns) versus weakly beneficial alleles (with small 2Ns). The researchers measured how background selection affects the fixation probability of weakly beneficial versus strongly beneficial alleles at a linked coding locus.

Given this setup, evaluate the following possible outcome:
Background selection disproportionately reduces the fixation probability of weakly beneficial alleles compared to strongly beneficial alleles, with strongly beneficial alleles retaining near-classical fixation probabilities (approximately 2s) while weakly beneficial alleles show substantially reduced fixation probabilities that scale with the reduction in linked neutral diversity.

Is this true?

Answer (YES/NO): YES